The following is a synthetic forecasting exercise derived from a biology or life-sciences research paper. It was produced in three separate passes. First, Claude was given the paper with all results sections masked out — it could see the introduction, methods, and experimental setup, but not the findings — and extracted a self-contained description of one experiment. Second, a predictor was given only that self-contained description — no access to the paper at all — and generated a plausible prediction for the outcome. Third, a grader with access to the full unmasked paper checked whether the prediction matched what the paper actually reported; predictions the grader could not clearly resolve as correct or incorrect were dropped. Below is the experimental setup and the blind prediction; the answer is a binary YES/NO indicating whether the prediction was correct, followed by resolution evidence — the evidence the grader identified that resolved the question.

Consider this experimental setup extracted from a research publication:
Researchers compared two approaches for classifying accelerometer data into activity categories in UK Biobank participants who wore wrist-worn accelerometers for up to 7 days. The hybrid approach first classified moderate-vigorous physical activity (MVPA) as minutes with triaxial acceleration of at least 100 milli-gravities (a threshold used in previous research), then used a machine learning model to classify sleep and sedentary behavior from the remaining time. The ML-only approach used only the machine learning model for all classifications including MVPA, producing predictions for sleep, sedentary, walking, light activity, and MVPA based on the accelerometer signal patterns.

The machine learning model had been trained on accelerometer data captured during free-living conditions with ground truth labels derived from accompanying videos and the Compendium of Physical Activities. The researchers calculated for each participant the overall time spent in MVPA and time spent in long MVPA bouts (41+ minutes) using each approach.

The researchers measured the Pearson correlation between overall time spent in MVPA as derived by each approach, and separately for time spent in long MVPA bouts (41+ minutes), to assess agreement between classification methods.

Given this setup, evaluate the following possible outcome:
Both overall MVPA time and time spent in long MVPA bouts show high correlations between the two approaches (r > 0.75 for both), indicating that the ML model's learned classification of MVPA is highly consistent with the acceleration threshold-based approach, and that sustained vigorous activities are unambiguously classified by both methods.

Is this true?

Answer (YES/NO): NO